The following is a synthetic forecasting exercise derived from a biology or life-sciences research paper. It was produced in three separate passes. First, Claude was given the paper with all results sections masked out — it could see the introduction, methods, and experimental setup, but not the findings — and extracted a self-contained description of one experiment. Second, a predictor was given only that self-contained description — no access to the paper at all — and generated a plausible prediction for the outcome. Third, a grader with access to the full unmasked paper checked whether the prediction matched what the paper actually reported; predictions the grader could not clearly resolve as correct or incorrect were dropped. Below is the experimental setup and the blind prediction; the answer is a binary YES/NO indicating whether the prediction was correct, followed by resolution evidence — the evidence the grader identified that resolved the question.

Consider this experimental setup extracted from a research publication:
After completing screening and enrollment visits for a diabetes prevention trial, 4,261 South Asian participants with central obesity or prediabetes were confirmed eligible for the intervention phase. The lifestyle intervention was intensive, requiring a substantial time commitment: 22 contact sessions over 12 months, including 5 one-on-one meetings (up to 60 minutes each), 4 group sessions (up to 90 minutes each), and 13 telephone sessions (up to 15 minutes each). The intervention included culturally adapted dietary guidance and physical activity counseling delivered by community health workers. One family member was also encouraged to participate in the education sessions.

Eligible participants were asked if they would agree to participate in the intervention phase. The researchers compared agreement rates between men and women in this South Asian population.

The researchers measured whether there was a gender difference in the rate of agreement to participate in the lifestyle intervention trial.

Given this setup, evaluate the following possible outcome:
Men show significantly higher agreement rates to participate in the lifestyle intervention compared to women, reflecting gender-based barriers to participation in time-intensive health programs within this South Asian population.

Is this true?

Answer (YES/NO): NO